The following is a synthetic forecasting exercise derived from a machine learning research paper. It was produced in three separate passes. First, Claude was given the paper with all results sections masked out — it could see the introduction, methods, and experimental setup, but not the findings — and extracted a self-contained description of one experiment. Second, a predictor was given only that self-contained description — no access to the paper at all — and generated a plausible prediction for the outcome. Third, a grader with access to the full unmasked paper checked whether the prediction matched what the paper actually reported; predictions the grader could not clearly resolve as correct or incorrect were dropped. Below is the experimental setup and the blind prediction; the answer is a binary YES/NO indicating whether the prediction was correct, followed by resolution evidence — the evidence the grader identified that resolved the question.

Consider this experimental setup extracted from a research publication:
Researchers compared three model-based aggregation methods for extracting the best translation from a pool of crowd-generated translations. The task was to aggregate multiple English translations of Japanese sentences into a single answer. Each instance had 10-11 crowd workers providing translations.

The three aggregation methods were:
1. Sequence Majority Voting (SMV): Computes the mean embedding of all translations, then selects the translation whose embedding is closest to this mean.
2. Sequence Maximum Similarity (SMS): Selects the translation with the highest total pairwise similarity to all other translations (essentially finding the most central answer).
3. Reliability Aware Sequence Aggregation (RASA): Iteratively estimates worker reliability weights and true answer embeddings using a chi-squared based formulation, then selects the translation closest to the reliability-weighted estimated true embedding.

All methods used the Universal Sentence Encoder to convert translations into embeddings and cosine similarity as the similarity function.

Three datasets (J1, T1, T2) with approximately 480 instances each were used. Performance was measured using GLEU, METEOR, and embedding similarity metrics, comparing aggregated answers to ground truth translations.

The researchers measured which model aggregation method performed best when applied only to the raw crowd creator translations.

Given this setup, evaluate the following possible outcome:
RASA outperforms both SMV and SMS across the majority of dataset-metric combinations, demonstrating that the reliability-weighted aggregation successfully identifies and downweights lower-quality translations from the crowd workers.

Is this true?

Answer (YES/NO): YES